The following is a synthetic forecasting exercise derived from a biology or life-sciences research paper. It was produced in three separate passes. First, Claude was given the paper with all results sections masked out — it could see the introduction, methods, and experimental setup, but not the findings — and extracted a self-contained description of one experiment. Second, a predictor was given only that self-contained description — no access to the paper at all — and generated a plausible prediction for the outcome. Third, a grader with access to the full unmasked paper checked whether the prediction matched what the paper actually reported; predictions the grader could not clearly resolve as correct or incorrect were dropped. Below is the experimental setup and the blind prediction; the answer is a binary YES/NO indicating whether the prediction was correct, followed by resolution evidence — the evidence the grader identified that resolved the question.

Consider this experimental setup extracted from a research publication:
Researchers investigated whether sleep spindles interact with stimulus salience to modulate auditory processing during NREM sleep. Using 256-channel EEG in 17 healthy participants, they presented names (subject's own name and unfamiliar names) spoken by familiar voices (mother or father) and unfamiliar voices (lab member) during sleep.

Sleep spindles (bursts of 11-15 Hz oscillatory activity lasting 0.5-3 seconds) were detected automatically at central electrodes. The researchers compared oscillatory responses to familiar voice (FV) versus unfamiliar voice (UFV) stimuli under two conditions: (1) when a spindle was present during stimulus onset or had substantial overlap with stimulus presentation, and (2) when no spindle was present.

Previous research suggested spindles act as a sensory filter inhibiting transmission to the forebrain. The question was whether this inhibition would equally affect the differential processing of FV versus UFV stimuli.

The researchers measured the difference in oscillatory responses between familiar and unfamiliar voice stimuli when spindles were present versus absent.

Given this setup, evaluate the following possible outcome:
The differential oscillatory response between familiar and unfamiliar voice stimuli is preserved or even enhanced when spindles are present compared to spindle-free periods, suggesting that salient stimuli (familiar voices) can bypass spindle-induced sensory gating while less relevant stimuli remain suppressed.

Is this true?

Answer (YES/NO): NO